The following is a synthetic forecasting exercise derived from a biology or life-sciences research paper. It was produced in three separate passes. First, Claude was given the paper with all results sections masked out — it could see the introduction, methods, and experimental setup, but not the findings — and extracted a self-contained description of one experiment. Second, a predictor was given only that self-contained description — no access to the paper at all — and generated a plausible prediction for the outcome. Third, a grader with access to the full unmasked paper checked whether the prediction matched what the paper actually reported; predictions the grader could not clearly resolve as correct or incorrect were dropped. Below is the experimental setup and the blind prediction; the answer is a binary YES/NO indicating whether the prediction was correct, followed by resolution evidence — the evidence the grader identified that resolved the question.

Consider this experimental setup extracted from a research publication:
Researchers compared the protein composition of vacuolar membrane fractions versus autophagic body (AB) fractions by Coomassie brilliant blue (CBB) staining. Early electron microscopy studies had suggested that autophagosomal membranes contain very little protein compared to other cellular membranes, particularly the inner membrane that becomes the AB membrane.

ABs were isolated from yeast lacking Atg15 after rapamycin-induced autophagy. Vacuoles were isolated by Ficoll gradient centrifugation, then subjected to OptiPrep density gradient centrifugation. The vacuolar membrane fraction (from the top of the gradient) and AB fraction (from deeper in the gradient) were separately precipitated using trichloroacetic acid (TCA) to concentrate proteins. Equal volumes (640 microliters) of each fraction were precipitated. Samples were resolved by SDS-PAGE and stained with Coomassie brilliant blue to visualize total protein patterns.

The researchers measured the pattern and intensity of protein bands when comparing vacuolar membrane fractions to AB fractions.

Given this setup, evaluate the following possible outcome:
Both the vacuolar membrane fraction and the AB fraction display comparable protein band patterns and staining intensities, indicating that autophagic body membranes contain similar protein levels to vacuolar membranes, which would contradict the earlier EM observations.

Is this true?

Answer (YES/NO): NO